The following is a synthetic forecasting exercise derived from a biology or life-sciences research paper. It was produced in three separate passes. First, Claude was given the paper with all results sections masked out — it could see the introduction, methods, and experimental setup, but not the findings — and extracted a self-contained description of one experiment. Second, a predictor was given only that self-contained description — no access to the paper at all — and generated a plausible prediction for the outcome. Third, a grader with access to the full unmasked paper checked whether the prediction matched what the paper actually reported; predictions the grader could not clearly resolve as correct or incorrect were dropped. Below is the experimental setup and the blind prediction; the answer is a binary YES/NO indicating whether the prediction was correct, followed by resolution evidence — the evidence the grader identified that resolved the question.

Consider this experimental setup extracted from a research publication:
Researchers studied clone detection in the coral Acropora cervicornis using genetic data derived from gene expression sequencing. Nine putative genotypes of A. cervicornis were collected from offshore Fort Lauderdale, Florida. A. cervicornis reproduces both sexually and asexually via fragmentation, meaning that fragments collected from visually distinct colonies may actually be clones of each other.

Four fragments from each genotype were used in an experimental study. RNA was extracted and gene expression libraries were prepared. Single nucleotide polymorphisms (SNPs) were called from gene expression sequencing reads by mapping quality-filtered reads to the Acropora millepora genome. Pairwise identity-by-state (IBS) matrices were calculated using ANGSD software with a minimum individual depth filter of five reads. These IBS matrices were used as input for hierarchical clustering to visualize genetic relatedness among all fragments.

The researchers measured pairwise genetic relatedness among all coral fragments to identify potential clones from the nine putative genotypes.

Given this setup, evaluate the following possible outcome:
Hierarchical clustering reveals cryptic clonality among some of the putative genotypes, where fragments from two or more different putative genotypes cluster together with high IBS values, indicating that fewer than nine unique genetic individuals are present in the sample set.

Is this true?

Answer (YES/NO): YES